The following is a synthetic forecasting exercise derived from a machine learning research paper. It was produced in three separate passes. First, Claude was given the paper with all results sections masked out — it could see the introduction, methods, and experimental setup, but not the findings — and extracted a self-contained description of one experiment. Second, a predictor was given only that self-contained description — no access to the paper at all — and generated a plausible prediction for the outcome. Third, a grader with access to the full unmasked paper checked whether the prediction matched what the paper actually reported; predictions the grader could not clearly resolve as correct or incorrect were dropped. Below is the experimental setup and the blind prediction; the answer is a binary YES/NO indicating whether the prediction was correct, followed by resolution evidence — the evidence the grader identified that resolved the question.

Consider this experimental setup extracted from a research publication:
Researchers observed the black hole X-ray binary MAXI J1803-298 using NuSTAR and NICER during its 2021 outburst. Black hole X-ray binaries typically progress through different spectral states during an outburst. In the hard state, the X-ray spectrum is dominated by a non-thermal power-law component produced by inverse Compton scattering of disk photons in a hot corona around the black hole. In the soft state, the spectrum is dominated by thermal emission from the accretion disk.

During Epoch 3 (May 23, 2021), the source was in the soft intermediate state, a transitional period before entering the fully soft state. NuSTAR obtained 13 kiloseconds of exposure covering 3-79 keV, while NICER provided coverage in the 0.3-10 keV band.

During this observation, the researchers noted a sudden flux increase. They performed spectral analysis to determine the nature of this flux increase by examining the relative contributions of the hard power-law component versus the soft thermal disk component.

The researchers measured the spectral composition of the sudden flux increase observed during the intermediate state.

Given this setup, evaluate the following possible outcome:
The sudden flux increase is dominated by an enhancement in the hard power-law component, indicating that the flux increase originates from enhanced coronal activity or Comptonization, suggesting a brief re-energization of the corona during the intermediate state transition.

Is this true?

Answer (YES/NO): NO